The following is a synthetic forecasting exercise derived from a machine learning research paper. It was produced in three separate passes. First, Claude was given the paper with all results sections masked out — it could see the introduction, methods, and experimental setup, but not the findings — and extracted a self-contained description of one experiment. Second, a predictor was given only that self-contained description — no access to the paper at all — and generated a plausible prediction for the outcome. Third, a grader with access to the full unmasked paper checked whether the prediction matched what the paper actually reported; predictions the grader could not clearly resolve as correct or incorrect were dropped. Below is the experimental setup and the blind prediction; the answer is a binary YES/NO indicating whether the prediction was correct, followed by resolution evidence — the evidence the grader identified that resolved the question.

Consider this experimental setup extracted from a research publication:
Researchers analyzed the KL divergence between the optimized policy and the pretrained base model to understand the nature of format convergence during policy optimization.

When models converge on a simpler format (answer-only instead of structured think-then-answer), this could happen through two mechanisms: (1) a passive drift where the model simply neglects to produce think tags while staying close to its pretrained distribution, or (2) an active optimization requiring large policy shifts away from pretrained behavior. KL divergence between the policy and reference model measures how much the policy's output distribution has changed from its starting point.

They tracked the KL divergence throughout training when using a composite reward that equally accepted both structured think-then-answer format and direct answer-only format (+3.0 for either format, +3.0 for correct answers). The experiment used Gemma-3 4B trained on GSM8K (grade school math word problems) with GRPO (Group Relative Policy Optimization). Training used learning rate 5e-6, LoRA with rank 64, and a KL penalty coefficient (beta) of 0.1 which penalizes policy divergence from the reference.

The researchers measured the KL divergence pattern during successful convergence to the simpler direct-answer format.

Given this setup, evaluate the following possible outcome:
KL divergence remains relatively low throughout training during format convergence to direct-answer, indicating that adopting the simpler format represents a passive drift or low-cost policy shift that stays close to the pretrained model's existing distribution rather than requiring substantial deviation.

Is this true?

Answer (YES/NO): NO